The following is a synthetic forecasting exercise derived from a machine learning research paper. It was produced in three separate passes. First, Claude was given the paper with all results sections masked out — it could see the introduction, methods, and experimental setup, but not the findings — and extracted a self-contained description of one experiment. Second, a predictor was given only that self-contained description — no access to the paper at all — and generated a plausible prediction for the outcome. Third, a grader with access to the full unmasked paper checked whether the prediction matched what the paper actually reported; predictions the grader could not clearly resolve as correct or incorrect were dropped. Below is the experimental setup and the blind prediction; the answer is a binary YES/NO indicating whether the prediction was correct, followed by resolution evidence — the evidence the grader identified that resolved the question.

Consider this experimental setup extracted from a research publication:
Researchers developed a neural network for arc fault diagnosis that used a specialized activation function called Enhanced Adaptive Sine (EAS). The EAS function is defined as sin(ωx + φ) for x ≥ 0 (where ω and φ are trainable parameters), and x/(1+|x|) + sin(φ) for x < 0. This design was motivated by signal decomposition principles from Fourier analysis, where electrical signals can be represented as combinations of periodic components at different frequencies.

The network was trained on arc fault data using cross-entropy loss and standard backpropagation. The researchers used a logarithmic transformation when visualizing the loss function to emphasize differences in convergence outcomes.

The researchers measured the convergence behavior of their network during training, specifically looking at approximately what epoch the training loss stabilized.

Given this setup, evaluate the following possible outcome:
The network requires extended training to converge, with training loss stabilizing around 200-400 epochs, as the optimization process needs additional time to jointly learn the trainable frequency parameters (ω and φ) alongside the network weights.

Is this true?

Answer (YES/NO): NO